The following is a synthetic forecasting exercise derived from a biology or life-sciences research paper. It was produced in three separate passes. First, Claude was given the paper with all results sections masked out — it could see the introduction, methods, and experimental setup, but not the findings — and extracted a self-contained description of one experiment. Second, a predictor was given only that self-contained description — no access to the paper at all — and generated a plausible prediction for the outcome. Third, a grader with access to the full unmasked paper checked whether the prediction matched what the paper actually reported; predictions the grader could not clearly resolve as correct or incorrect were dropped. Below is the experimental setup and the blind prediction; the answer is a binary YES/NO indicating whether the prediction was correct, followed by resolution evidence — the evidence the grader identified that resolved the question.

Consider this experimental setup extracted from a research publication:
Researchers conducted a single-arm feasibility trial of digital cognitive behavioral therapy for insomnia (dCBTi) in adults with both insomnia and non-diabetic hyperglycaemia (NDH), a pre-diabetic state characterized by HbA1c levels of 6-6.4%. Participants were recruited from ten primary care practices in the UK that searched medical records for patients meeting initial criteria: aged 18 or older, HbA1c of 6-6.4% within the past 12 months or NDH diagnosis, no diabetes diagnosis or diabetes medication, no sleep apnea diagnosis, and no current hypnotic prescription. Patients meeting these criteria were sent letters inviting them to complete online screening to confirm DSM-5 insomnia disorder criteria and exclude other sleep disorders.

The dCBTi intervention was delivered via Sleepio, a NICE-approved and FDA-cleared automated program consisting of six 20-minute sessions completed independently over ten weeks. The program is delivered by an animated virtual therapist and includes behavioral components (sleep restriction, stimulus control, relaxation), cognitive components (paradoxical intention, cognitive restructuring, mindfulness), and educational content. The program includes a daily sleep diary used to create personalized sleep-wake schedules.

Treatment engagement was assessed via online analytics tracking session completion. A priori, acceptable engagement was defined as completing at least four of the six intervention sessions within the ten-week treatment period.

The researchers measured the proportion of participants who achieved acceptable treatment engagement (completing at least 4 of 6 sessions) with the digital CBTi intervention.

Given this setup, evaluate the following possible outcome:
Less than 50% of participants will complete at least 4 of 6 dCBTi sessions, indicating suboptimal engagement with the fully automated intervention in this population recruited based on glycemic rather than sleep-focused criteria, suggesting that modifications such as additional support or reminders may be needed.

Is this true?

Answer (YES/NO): NO